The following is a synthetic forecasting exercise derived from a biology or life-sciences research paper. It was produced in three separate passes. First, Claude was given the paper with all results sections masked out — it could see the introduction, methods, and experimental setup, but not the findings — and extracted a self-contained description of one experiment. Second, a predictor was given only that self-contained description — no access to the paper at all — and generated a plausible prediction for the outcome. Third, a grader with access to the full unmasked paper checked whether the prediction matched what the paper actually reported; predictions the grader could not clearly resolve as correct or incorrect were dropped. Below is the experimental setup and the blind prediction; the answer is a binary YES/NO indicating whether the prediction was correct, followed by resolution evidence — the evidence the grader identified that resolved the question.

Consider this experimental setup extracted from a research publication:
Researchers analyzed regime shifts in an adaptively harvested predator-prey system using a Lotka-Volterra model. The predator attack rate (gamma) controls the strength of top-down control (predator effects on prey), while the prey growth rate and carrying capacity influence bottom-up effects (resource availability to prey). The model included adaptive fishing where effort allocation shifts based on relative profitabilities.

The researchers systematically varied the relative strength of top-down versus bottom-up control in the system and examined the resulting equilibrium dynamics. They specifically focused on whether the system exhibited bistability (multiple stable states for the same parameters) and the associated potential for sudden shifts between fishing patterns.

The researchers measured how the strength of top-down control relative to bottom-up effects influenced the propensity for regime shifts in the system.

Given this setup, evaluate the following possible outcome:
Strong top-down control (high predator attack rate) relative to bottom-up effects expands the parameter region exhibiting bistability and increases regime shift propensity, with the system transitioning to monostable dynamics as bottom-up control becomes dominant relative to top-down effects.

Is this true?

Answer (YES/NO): YES